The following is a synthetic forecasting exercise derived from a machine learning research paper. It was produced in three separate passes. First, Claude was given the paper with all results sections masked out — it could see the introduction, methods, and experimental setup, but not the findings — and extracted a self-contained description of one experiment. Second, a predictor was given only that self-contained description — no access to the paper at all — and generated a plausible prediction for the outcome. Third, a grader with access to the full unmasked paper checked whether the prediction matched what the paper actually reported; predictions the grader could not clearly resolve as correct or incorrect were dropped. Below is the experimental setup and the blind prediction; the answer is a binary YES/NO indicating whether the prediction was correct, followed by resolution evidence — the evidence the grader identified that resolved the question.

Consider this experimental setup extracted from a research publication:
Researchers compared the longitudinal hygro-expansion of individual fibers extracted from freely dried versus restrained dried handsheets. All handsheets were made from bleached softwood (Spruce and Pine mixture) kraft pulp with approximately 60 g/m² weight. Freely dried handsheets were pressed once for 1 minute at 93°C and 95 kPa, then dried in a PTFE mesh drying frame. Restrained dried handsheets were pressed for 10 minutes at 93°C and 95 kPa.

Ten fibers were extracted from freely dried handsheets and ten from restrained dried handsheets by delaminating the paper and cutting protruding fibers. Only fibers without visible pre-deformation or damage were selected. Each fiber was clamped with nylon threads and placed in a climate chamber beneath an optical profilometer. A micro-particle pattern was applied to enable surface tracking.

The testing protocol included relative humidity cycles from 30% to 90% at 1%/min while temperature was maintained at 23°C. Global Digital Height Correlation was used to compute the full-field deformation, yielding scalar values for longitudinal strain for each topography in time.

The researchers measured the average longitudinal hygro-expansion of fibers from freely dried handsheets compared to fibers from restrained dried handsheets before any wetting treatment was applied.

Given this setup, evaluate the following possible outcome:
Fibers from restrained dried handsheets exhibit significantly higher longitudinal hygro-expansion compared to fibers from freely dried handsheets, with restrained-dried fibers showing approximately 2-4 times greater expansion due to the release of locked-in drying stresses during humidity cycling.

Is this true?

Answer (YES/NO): NO